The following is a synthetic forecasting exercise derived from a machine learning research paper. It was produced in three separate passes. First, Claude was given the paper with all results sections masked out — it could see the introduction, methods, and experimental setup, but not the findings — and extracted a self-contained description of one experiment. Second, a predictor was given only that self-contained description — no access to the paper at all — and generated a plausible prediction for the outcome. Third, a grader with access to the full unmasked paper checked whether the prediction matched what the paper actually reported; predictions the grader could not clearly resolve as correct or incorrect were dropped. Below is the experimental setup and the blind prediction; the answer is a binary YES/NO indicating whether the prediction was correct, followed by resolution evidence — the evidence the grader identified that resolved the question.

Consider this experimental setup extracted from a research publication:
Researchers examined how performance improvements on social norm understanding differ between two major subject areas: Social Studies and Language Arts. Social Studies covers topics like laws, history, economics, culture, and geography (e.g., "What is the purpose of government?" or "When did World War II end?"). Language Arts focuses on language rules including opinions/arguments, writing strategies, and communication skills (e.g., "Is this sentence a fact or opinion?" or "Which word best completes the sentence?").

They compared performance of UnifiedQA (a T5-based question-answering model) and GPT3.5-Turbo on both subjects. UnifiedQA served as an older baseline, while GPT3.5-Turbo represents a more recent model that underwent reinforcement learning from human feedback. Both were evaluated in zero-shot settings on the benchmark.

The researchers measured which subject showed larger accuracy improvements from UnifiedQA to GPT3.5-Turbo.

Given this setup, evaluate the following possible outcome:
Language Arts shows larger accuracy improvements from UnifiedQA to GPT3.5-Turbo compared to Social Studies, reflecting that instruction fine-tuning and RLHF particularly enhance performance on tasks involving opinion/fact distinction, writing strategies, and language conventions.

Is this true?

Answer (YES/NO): NO